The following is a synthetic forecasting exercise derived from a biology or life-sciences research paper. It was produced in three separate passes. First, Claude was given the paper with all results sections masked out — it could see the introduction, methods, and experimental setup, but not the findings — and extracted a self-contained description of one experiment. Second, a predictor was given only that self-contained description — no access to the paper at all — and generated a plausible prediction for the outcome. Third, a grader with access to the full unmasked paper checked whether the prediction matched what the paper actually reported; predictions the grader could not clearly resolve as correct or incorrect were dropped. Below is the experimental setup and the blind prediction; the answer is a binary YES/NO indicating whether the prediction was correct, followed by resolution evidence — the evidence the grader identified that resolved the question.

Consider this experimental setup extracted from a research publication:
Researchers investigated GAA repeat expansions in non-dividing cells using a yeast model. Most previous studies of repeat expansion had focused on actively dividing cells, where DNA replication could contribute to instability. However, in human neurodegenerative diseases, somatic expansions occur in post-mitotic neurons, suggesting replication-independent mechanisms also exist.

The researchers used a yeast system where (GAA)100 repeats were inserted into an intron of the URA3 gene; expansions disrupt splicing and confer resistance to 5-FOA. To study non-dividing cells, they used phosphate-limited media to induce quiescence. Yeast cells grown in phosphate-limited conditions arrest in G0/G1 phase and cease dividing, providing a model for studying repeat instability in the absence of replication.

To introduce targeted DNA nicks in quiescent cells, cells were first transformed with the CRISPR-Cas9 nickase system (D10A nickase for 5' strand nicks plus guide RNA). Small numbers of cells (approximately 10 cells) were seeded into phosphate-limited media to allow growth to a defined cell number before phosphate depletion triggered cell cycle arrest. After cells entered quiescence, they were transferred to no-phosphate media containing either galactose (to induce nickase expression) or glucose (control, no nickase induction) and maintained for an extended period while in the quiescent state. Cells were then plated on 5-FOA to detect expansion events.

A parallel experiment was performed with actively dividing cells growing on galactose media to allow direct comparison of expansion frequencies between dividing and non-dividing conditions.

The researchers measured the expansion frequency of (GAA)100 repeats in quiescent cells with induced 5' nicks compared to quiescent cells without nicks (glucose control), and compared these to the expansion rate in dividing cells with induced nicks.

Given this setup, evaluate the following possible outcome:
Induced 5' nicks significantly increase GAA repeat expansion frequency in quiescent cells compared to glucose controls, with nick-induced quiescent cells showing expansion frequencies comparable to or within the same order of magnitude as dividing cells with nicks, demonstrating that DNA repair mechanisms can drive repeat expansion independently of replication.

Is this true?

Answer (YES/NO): NO